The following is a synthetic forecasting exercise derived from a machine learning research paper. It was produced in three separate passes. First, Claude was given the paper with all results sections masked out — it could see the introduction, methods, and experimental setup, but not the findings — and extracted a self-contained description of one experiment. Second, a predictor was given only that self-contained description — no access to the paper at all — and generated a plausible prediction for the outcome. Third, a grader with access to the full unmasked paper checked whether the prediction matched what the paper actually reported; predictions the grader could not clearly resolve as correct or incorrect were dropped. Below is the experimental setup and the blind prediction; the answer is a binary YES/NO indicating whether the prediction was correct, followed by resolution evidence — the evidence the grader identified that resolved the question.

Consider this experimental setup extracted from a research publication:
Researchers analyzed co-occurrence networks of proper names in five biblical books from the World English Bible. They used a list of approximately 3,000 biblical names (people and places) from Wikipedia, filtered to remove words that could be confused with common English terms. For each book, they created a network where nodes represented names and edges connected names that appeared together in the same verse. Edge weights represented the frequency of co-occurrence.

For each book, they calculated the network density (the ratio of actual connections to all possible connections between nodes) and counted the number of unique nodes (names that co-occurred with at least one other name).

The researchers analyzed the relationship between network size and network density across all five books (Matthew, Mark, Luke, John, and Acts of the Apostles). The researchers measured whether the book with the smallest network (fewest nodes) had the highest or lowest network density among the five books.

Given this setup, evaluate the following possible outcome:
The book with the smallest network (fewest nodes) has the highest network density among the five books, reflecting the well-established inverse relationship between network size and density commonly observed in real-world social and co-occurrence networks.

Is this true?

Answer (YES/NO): YES